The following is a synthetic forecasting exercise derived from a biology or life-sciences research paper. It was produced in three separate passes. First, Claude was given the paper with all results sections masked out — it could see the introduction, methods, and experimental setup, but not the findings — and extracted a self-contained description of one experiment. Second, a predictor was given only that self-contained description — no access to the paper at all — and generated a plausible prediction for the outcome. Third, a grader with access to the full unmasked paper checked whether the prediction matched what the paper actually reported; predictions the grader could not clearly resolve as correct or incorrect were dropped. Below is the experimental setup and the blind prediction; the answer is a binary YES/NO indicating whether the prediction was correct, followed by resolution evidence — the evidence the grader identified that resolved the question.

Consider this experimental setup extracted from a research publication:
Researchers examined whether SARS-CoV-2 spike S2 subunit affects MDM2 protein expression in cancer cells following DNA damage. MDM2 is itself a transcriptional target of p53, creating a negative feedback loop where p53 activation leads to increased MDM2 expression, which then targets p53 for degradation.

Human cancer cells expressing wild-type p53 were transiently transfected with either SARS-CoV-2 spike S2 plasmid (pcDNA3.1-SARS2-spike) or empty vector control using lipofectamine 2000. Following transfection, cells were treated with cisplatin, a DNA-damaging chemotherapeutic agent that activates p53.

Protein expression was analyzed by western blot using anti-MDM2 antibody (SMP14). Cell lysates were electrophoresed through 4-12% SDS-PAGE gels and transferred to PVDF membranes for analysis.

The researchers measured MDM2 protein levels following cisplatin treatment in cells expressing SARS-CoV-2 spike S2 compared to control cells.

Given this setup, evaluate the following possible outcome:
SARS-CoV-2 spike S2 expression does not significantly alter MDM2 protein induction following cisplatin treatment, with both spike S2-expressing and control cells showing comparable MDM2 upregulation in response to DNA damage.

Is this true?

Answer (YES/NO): NO